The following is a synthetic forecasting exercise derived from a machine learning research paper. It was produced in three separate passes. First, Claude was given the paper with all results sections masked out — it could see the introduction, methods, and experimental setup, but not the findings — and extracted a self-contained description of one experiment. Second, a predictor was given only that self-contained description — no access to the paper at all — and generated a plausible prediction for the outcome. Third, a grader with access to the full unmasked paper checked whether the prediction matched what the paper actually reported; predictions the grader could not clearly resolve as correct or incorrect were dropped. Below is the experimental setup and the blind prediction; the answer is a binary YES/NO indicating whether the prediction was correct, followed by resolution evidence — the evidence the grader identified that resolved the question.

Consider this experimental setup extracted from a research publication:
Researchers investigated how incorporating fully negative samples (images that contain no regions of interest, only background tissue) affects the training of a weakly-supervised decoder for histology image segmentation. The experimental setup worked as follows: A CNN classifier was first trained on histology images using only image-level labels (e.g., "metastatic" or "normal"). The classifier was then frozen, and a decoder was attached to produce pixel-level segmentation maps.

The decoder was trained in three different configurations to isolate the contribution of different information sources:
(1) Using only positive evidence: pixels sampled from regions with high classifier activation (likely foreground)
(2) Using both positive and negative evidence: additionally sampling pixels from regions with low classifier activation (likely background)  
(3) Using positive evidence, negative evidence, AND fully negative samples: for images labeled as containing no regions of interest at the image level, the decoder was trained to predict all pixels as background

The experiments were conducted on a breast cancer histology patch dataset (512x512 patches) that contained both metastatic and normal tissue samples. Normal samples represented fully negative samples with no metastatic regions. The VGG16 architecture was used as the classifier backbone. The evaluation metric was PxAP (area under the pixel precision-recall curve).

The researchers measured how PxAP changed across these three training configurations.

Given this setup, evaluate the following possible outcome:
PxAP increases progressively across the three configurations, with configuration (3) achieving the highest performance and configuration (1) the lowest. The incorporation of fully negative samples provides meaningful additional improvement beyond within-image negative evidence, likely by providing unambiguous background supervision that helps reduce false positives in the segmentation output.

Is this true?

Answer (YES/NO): NO